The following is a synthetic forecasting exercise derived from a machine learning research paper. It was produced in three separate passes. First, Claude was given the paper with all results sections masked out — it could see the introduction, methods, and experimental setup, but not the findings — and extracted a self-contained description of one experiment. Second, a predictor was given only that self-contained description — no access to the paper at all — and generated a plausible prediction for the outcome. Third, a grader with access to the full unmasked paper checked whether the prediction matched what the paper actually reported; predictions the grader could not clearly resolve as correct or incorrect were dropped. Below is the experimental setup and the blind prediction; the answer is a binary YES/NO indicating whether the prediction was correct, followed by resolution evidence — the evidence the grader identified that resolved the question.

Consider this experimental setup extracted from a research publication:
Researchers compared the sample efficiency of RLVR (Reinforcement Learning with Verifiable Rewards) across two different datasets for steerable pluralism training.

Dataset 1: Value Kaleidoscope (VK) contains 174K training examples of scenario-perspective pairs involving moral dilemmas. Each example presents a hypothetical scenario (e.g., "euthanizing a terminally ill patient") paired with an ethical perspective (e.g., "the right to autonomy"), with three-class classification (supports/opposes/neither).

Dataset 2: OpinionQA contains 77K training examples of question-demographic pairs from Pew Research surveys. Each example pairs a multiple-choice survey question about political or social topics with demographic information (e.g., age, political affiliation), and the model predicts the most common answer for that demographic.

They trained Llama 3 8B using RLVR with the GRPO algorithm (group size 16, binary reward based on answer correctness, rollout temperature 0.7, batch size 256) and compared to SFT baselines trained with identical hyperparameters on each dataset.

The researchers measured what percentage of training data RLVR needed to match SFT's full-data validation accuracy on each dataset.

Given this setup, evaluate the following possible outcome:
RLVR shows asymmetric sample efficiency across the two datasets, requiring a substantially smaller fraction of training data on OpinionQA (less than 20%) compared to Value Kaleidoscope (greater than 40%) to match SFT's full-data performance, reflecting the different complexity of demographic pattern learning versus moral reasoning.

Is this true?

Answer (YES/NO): NO